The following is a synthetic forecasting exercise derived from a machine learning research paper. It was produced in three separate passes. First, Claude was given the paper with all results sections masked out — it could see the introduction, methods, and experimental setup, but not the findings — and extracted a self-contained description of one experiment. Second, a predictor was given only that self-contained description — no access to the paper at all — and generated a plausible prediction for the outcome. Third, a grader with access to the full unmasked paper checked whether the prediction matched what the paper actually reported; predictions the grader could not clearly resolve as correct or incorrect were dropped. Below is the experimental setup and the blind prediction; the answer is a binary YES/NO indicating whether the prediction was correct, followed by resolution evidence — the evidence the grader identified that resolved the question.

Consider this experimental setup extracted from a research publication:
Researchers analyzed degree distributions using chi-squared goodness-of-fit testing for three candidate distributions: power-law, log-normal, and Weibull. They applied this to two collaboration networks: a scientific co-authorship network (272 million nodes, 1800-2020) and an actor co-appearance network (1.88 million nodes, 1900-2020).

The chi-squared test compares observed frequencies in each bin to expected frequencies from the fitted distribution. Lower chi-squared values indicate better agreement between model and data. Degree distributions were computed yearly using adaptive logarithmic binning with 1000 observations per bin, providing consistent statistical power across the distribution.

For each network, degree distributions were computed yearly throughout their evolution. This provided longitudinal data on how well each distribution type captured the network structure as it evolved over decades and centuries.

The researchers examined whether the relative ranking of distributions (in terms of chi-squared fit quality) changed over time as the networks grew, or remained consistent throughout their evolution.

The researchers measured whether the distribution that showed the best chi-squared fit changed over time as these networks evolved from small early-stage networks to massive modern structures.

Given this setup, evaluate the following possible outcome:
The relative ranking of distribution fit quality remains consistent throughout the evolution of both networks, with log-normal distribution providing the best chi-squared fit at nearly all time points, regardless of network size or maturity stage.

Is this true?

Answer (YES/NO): NO